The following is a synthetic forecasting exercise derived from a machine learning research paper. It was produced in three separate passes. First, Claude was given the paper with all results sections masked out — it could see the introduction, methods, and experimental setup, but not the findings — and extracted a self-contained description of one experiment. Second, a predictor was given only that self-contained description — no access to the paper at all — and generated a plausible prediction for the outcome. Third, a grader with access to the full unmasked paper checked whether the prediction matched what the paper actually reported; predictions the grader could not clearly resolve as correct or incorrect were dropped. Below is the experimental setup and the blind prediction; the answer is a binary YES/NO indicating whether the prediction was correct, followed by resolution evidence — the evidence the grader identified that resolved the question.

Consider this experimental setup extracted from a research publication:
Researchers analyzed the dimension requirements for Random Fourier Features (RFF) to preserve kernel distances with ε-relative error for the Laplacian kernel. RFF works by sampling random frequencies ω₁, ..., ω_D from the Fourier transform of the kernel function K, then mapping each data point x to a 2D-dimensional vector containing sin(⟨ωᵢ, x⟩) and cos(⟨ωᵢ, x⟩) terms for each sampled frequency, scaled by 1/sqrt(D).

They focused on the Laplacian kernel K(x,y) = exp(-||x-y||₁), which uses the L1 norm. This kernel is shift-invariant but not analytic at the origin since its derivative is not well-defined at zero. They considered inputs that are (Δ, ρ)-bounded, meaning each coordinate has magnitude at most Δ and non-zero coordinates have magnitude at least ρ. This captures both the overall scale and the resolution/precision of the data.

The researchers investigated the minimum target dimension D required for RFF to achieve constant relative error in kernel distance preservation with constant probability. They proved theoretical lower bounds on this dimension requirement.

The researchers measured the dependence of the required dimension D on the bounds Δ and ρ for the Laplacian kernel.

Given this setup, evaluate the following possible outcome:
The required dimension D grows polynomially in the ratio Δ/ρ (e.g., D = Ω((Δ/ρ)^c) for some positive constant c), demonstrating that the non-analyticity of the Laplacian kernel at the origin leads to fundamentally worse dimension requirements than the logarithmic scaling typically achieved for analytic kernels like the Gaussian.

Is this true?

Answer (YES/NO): YES